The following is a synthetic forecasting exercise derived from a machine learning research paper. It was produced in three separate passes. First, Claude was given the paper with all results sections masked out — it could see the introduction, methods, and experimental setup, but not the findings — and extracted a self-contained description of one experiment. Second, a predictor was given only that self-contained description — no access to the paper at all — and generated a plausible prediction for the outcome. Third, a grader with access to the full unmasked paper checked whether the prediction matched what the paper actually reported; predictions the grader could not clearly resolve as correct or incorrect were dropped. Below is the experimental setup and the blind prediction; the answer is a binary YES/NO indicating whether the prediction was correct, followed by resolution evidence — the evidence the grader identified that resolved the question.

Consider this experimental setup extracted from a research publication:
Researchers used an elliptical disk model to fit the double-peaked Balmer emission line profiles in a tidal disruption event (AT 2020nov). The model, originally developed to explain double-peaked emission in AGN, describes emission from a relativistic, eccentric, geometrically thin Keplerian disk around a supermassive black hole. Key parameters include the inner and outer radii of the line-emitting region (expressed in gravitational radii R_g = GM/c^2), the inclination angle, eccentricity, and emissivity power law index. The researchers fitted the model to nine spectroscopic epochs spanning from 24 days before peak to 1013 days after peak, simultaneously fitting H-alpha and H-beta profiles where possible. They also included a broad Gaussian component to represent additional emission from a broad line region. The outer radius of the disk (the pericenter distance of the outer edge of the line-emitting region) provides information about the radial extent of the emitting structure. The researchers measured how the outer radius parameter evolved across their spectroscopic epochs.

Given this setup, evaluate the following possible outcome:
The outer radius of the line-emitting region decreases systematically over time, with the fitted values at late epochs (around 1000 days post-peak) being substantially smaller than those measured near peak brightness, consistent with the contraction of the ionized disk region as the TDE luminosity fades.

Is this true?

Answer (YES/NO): NO